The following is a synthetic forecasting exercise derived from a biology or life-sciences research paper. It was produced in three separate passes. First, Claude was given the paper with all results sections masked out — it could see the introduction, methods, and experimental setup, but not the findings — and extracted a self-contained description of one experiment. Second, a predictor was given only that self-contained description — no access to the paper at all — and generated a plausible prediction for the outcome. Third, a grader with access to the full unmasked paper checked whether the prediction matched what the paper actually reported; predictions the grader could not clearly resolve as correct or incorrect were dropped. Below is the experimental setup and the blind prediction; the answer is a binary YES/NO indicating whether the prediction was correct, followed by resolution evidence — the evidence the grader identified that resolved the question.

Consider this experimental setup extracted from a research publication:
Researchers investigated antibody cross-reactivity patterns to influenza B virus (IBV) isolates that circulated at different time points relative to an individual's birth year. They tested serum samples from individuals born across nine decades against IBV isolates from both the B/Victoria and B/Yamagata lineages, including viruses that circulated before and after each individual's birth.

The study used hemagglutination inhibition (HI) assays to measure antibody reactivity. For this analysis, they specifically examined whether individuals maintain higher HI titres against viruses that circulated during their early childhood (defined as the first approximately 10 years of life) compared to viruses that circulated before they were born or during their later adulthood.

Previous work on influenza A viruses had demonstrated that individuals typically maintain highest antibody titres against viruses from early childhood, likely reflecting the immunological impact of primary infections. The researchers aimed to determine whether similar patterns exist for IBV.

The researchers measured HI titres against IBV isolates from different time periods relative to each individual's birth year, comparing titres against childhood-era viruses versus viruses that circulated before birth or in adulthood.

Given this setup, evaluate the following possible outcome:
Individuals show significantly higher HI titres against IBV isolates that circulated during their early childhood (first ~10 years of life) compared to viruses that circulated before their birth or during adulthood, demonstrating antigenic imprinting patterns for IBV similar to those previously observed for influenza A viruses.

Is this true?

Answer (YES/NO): YES